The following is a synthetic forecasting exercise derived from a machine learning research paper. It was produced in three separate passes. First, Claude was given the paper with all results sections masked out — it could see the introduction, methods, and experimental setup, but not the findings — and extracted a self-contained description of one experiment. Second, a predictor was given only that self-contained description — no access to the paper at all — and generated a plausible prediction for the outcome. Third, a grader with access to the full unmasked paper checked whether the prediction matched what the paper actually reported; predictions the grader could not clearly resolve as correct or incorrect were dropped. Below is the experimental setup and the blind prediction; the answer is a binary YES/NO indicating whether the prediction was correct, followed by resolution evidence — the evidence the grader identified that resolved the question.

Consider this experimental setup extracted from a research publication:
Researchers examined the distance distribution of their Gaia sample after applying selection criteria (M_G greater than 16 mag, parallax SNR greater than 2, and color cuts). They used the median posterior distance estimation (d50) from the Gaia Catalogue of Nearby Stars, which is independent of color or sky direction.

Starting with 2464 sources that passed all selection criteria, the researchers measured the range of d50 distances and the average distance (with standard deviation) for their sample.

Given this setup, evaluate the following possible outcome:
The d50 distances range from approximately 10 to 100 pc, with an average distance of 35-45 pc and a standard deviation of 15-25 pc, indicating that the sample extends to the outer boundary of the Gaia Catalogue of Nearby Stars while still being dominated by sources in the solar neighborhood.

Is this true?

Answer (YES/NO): NO